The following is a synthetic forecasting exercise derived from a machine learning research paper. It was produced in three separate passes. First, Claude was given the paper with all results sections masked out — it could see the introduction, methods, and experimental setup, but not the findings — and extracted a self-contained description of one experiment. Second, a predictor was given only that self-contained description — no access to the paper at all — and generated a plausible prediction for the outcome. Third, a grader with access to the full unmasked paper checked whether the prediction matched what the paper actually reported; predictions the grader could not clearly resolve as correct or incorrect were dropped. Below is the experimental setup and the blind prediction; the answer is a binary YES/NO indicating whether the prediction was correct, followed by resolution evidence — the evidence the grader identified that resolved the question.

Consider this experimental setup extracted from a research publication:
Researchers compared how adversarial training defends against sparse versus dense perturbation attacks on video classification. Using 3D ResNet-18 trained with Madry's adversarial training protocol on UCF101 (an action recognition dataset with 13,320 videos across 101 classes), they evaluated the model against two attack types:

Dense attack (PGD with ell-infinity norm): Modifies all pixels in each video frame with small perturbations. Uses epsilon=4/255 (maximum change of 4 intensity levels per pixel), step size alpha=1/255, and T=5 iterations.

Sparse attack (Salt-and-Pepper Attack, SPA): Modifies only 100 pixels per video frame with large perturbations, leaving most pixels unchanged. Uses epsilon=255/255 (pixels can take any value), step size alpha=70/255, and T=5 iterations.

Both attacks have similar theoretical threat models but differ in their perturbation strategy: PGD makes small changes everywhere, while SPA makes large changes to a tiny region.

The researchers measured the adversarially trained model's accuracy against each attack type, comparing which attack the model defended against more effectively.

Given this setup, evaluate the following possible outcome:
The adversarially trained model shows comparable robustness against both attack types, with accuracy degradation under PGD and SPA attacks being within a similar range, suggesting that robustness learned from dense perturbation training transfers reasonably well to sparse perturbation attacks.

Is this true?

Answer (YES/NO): NO